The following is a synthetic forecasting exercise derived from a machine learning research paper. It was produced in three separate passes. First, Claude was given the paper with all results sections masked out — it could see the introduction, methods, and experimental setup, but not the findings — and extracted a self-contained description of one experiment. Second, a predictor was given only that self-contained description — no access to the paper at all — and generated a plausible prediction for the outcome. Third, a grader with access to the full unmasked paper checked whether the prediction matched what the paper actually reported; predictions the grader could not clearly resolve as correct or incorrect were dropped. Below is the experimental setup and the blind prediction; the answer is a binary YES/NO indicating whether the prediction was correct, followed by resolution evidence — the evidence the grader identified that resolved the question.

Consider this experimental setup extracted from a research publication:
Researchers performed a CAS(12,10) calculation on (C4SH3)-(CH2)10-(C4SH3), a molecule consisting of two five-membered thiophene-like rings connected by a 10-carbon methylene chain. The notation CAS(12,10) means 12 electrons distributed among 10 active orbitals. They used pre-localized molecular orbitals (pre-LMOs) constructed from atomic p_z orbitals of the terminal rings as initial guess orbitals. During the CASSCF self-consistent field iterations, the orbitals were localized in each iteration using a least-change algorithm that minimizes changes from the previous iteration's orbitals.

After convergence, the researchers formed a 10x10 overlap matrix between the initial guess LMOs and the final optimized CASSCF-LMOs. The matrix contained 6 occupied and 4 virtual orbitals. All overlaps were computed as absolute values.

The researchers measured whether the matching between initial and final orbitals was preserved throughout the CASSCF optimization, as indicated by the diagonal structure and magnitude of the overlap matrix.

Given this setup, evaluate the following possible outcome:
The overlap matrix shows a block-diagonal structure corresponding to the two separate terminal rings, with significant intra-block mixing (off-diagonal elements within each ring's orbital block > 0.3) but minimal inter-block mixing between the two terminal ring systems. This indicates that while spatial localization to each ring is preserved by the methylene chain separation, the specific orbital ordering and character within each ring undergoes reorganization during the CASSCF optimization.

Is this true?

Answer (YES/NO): NO